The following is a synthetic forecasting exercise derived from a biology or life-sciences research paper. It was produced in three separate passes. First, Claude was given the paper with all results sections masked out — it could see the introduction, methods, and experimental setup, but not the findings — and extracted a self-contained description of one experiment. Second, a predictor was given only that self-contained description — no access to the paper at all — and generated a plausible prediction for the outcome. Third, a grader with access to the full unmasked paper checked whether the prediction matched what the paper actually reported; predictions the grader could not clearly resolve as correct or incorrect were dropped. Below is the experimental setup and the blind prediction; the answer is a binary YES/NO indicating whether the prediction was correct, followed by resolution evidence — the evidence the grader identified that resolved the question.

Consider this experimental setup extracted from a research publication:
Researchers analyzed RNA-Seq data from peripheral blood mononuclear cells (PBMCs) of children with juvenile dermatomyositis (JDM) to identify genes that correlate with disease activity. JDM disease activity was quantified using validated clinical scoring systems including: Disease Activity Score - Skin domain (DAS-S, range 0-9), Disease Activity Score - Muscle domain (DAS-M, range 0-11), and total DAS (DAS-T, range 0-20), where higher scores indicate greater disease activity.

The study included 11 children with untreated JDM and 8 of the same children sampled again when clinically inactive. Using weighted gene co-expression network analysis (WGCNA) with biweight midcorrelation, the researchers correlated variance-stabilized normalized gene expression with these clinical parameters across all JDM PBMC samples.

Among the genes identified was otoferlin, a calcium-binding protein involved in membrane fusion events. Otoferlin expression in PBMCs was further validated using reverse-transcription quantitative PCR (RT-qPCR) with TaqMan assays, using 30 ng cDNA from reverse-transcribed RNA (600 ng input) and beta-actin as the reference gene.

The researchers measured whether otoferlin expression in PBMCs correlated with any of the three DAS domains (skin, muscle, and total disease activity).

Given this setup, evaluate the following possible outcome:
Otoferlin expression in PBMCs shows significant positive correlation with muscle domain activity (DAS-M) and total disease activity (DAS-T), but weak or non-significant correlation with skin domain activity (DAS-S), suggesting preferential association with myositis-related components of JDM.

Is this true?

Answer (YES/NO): NO